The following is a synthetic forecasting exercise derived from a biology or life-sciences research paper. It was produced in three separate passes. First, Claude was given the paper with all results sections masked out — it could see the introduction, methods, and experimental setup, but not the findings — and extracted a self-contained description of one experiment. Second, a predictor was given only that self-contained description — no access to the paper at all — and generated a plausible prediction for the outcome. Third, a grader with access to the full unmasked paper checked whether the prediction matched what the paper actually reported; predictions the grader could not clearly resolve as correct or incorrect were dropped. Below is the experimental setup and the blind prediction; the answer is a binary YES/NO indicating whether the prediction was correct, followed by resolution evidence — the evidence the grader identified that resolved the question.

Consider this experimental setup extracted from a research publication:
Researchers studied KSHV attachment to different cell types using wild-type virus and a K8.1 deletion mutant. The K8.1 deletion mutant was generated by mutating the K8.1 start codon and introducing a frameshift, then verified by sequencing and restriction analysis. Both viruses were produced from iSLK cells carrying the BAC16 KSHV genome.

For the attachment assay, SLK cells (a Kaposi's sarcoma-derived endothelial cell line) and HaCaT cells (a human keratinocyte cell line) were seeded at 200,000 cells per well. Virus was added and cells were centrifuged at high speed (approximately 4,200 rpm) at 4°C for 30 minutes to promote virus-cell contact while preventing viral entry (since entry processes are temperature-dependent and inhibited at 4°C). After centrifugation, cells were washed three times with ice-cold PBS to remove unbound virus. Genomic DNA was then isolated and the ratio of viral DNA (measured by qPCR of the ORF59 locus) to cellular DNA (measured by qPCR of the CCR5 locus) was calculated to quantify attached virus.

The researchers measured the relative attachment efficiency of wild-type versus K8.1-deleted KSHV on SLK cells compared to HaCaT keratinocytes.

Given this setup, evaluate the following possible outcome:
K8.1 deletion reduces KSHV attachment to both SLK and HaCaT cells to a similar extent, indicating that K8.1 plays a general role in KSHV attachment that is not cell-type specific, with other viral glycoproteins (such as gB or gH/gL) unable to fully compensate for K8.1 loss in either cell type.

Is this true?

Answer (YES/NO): NO